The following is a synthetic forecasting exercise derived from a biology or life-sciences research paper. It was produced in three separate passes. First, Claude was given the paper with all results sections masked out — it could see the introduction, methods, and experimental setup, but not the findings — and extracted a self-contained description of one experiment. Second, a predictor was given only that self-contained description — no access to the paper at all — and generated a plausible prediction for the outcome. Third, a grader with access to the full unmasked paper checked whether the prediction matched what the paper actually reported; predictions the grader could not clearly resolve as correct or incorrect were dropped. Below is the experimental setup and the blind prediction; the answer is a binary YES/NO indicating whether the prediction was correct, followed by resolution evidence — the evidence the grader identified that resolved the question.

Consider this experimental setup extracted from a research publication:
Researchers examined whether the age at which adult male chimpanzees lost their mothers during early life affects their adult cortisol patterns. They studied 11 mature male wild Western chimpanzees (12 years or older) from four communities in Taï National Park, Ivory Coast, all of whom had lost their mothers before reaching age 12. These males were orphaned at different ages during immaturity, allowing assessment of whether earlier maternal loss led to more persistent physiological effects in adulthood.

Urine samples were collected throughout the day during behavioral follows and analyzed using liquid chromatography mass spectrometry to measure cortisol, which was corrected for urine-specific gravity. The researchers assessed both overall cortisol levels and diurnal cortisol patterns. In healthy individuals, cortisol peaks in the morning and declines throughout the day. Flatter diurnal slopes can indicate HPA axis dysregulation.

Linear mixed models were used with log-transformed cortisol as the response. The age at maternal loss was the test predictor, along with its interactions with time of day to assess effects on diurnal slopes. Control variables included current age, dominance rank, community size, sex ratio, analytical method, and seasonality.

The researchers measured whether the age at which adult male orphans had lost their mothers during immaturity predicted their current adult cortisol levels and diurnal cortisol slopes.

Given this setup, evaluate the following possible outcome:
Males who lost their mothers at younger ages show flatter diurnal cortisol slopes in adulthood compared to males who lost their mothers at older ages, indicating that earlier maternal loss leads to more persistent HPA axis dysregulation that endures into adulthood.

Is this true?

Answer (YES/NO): NO